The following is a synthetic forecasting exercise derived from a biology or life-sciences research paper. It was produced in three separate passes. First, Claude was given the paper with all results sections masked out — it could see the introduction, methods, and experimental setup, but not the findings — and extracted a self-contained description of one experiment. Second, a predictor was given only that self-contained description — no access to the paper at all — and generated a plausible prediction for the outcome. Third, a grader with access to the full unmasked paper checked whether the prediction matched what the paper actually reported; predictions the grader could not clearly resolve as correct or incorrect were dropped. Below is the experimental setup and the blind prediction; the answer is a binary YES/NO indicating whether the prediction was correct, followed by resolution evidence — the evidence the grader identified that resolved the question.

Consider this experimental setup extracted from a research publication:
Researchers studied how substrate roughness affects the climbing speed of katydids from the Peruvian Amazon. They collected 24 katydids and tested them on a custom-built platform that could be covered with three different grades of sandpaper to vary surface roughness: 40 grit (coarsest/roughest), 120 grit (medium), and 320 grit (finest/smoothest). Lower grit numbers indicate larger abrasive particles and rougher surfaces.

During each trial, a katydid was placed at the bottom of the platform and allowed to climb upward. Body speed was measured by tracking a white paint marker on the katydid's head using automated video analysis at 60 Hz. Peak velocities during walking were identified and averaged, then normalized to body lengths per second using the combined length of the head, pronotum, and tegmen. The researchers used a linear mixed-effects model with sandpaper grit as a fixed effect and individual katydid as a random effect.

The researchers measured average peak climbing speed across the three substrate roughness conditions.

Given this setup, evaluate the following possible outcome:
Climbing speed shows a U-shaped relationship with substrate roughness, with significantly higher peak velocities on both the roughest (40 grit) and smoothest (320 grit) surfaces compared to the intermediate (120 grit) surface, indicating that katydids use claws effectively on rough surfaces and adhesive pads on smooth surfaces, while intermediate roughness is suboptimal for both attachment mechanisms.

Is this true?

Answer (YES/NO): NO